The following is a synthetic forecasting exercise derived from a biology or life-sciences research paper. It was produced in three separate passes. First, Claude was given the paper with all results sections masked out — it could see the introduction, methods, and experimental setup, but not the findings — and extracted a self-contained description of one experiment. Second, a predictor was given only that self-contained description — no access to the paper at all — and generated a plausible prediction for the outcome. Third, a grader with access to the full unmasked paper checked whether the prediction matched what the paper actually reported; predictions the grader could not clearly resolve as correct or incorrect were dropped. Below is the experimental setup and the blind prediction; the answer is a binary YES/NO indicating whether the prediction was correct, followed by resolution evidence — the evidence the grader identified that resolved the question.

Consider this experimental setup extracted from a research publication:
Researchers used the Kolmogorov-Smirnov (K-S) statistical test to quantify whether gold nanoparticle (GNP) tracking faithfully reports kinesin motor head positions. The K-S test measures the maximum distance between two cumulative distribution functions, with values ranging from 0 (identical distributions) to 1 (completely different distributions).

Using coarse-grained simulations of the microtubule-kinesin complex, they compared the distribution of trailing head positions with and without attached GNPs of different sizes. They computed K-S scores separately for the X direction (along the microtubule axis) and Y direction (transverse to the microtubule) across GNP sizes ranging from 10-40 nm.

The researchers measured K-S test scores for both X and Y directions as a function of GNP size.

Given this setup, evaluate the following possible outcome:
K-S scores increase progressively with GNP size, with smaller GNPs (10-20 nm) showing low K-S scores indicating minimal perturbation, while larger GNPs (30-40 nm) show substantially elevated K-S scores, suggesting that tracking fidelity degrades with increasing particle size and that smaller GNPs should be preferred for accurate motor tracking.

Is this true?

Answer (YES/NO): NO